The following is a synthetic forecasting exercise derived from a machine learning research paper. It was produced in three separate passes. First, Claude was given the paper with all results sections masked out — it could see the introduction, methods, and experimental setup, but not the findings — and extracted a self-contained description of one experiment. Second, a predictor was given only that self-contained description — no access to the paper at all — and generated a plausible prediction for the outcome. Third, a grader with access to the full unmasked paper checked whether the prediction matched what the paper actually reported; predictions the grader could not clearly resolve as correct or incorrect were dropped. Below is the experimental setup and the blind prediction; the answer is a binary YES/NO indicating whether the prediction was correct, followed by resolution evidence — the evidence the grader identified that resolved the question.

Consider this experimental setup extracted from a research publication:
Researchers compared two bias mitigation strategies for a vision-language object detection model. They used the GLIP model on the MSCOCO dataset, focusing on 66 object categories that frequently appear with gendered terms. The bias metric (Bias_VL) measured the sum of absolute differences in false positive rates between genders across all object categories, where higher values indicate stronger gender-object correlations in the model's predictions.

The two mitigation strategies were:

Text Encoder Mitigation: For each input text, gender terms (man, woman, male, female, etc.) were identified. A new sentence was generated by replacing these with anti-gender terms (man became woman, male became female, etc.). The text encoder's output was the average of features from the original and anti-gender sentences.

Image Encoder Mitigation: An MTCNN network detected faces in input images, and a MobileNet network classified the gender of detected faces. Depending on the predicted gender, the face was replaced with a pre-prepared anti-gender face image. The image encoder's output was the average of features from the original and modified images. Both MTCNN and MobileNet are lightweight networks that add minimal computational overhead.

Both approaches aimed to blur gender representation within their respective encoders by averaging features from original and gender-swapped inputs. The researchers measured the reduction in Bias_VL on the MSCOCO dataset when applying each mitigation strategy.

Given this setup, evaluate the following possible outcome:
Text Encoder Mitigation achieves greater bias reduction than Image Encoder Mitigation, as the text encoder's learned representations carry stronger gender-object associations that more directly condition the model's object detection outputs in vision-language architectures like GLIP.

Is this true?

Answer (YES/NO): NO